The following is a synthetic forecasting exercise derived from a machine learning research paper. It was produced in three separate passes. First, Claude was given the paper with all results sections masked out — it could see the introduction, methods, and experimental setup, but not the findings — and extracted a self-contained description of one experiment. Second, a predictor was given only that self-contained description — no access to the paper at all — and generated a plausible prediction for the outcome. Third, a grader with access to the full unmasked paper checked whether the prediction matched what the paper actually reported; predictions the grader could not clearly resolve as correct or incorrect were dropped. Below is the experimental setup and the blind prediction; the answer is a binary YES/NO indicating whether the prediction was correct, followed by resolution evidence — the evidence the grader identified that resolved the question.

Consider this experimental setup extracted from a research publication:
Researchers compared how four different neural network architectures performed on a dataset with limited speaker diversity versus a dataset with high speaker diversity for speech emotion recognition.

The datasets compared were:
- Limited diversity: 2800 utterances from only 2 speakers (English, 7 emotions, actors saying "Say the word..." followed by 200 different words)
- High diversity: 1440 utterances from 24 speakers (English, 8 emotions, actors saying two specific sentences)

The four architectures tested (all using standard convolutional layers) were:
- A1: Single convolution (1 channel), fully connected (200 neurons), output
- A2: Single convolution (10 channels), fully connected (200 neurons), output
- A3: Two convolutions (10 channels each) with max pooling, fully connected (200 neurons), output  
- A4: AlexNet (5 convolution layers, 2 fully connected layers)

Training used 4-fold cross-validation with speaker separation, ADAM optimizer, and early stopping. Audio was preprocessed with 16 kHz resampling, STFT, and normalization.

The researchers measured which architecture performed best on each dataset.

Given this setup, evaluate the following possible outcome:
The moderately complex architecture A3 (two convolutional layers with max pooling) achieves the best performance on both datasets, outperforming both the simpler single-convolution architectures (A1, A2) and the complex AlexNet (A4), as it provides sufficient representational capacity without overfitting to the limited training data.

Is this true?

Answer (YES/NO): NO